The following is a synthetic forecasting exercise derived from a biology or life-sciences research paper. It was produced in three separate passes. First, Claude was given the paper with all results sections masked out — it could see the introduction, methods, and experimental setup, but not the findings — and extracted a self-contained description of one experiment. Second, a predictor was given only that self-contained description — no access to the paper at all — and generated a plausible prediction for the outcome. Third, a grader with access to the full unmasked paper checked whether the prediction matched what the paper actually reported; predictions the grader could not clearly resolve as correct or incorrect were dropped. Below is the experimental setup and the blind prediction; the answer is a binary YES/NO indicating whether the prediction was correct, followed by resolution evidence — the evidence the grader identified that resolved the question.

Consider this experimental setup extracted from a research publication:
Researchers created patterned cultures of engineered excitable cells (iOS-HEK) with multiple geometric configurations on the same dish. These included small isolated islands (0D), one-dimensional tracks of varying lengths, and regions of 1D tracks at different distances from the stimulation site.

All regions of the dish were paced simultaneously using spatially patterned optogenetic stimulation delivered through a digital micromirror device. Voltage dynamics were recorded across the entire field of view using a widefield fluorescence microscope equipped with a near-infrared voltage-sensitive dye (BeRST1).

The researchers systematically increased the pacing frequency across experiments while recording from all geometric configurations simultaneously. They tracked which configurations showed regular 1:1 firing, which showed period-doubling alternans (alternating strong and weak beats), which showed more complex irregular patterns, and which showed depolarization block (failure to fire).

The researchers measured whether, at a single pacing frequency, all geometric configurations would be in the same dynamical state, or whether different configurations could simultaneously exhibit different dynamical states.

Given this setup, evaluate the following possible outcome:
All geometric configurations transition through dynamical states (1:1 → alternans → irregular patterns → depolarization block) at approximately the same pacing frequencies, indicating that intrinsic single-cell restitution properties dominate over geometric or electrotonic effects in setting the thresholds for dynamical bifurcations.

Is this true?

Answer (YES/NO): NO